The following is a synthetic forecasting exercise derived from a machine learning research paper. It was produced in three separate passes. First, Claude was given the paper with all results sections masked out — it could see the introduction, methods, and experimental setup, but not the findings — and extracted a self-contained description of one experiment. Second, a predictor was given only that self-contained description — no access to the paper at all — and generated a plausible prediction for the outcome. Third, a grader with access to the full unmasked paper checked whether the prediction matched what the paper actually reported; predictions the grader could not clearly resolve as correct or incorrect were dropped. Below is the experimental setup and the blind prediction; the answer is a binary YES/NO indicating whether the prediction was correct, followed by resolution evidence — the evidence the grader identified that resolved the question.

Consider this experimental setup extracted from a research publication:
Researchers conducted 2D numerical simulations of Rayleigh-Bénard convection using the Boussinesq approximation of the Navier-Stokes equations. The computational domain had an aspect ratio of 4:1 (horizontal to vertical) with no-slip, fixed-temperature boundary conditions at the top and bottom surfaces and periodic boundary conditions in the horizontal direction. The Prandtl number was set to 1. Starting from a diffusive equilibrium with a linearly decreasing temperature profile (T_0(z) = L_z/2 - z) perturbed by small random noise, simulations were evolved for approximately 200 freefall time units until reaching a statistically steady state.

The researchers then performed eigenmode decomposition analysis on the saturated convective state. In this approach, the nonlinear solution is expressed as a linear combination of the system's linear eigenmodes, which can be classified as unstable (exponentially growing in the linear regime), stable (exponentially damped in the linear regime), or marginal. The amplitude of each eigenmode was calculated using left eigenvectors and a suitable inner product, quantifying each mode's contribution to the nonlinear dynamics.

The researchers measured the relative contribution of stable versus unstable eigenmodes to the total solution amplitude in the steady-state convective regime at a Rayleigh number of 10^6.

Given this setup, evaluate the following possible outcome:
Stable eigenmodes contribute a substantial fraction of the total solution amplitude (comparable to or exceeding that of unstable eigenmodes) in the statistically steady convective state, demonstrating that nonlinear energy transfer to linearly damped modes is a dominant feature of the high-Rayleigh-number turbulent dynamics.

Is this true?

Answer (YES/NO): YES